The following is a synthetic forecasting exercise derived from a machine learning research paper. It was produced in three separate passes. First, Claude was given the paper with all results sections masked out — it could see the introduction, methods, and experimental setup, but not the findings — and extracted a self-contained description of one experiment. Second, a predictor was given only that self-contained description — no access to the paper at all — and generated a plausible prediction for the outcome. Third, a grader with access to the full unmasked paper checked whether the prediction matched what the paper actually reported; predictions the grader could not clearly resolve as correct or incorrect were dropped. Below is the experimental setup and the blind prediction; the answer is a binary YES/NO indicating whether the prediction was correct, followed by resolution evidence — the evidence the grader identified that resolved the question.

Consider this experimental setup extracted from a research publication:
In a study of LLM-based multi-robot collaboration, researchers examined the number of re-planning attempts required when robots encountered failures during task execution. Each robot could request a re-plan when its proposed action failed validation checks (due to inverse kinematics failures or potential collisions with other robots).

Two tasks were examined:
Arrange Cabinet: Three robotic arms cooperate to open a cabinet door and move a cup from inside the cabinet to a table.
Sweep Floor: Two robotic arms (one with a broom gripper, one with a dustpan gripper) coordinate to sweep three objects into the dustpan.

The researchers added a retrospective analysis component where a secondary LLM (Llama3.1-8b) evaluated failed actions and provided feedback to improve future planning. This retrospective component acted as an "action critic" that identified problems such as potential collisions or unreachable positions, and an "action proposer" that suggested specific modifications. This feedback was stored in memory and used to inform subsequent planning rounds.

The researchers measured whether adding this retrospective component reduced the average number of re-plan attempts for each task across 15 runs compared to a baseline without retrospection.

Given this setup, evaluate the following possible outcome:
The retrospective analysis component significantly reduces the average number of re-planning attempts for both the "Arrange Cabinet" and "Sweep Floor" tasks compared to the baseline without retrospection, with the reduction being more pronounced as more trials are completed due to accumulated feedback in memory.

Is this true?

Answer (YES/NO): NO